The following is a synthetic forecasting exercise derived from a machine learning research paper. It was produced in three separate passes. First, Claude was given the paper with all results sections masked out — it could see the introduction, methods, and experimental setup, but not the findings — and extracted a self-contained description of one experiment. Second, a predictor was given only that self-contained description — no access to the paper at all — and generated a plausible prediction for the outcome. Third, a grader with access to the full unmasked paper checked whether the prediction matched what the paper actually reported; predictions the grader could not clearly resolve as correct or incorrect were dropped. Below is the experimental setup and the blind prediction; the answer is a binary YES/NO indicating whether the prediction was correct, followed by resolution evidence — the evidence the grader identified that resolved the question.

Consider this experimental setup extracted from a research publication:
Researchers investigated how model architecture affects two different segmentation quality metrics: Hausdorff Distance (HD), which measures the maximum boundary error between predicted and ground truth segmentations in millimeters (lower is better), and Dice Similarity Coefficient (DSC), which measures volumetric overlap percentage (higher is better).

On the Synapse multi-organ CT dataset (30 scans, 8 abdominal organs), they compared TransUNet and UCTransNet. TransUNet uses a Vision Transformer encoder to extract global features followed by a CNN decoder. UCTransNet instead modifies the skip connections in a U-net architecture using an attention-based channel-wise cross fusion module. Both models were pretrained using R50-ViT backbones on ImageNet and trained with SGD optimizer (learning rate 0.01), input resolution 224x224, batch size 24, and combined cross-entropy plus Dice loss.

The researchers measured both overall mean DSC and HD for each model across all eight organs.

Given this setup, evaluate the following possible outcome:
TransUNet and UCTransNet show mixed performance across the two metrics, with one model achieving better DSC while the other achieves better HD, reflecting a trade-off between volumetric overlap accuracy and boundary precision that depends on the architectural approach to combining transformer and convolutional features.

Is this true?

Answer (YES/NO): NO